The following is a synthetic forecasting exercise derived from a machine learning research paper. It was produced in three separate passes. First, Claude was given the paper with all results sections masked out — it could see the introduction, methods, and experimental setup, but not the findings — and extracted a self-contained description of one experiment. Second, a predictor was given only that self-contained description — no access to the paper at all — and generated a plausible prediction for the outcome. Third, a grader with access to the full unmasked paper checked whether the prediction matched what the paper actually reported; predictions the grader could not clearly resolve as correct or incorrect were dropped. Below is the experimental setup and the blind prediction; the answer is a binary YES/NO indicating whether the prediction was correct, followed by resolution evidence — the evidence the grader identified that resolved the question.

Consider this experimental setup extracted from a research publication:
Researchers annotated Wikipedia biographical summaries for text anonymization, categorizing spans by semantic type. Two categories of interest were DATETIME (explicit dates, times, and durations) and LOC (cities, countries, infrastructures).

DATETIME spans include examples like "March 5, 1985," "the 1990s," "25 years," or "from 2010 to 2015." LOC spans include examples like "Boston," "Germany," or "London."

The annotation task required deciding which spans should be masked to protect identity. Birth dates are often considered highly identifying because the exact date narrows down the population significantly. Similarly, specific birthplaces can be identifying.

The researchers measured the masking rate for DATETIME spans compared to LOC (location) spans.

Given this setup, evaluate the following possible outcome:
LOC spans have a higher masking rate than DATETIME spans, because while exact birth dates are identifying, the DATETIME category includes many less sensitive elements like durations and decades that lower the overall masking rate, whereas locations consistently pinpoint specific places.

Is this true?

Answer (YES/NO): NO